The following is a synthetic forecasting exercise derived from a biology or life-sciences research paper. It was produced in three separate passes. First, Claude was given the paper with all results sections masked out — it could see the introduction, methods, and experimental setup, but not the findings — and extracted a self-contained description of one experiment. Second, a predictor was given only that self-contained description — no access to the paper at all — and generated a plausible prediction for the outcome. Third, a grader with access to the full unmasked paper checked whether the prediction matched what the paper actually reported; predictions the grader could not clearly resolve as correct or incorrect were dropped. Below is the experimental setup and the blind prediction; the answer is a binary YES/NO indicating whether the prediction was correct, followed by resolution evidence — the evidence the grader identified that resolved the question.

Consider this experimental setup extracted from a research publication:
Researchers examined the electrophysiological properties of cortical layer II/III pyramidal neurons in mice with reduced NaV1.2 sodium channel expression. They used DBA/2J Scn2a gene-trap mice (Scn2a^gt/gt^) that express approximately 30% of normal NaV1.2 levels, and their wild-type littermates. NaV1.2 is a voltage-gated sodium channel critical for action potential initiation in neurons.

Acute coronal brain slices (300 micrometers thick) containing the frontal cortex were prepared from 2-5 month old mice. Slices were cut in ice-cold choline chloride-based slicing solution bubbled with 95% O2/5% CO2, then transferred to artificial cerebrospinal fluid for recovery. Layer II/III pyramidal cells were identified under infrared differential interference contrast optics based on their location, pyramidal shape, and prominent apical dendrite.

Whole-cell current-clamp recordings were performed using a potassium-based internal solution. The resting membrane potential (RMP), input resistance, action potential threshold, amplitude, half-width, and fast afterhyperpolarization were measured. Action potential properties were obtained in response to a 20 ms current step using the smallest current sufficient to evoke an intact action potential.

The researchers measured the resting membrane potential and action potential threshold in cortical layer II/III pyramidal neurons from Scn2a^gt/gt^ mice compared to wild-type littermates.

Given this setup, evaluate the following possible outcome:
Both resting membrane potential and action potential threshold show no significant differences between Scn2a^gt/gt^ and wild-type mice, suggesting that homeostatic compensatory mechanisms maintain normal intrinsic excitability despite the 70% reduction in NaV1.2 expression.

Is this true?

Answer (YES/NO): NO